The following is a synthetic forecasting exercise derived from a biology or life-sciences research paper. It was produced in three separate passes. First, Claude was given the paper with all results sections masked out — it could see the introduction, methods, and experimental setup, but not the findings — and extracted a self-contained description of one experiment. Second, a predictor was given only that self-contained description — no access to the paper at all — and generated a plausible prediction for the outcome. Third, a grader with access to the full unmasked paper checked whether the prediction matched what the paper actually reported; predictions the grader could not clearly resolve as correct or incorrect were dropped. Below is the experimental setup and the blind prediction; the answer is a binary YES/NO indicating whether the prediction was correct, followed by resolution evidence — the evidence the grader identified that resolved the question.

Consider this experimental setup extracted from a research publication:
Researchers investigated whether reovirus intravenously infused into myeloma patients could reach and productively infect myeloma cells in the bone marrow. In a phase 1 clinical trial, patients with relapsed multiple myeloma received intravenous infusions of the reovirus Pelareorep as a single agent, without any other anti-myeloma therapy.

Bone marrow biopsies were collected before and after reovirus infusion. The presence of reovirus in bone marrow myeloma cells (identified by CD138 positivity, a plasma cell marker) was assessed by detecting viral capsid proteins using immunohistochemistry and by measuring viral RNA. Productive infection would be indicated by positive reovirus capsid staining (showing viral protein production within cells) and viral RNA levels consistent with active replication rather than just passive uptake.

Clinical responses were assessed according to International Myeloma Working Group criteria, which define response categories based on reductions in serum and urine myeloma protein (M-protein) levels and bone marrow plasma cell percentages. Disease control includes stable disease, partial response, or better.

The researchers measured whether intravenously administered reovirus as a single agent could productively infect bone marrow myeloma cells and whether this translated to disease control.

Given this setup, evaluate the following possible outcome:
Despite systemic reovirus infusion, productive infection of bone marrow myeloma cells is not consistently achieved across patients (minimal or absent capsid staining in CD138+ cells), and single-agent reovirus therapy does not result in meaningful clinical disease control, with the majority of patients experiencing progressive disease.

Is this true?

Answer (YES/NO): YES